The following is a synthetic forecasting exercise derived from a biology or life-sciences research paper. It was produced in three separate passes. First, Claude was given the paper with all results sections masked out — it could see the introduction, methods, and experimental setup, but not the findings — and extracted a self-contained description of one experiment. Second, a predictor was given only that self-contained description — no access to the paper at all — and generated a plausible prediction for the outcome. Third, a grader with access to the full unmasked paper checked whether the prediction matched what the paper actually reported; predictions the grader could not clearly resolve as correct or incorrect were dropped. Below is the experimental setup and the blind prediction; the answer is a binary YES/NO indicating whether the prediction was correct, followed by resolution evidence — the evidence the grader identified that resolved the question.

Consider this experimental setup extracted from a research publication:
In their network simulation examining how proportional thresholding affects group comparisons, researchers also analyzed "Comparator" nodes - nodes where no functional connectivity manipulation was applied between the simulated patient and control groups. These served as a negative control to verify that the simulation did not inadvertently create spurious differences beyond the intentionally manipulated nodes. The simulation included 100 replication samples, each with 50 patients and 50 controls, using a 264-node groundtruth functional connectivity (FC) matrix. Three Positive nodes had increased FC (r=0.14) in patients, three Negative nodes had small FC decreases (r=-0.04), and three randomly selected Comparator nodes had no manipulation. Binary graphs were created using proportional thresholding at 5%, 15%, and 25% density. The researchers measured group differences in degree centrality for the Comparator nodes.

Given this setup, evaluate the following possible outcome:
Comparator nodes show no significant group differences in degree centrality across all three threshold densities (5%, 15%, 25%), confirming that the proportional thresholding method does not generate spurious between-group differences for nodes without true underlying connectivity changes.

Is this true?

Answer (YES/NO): YES